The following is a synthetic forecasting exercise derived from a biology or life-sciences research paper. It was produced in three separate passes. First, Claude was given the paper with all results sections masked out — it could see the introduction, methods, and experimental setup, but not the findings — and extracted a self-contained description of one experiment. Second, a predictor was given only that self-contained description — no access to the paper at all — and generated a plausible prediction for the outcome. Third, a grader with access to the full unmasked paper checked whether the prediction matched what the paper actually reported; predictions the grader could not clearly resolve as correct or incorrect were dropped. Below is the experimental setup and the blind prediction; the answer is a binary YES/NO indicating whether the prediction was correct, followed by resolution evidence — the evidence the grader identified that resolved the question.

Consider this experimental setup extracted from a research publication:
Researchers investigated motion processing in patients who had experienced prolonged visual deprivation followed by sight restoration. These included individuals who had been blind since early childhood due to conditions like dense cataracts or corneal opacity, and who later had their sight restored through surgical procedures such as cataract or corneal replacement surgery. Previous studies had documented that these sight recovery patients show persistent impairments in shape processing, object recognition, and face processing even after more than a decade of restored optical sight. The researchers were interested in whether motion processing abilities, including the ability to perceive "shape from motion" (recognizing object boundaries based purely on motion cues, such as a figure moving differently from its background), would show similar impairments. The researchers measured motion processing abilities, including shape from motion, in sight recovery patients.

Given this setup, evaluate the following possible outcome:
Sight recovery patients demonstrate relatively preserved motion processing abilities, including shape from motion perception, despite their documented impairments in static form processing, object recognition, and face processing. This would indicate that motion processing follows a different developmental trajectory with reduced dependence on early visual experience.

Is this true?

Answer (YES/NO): YES